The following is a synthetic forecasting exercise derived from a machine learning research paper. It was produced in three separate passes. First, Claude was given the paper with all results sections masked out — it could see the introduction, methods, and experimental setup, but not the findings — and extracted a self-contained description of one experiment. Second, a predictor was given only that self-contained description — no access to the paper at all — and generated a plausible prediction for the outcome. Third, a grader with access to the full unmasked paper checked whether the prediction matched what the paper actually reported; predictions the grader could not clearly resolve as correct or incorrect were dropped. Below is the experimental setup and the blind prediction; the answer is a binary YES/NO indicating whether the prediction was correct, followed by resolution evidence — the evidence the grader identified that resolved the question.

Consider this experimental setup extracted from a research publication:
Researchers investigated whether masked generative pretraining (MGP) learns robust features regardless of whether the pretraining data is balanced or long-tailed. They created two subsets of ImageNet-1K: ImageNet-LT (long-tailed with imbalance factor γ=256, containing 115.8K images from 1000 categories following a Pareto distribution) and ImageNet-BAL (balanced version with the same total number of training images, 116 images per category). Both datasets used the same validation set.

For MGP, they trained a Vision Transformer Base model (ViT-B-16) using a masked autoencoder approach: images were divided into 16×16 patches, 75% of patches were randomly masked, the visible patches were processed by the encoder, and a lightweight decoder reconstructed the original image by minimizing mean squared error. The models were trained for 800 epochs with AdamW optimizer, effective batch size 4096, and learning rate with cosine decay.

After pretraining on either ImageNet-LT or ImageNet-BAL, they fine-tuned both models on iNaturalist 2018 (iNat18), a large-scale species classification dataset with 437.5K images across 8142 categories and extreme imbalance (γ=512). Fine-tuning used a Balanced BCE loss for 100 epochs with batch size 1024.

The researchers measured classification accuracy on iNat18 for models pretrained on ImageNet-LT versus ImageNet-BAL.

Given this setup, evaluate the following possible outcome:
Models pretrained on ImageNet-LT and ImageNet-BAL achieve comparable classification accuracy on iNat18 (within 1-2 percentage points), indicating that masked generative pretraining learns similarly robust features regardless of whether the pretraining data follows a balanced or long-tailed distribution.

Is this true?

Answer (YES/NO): YES